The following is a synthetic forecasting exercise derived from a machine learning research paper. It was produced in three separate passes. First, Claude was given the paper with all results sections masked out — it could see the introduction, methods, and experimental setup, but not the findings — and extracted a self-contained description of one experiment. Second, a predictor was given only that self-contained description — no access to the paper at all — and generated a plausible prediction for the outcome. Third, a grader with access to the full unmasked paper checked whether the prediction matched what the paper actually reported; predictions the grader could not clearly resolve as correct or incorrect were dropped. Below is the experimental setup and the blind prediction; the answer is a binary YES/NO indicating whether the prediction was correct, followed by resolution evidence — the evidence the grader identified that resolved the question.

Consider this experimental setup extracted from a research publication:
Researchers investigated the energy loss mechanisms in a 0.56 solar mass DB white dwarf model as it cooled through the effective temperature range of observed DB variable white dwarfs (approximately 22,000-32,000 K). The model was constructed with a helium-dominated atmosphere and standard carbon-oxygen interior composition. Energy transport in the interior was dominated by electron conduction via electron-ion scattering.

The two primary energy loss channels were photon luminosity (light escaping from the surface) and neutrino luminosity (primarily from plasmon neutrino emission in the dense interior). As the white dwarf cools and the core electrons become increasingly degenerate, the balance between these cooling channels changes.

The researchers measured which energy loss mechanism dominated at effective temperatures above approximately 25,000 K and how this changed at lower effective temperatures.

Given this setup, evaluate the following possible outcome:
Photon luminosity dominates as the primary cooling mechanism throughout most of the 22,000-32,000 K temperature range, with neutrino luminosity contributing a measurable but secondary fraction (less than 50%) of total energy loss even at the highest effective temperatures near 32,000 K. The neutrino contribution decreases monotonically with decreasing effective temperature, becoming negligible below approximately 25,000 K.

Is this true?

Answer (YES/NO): NO